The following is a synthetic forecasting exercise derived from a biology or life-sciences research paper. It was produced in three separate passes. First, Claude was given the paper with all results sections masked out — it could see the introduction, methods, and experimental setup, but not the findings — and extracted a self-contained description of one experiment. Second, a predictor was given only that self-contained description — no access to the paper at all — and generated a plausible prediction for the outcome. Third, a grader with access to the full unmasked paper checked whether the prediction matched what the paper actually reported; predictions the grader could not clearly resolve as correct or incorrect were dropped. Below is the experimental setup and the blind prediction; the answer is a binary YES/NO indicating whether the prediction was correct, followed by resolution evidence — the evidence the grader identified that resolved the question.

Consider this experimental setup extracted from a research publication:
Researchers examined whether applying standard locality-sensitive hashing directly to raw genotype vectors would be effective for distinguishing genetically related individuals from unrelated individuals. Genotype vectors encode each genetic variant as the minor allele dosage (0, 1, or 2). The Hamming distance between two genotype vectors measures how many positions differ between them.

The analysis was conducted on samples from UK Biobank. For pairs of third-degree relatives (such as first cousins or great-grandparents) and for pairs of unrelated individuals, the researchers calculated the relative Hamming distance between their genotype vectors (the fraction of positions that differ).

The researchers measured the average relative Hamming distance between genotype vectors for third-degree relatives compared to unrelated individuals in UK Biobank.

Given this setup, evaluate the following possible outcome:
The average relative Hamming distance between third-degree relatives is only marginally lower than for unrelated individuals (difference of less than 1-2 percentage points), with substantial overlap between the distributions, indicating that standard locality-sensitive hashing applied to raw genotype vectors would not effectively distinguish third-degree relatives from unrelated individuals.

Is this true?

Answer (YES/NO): YES